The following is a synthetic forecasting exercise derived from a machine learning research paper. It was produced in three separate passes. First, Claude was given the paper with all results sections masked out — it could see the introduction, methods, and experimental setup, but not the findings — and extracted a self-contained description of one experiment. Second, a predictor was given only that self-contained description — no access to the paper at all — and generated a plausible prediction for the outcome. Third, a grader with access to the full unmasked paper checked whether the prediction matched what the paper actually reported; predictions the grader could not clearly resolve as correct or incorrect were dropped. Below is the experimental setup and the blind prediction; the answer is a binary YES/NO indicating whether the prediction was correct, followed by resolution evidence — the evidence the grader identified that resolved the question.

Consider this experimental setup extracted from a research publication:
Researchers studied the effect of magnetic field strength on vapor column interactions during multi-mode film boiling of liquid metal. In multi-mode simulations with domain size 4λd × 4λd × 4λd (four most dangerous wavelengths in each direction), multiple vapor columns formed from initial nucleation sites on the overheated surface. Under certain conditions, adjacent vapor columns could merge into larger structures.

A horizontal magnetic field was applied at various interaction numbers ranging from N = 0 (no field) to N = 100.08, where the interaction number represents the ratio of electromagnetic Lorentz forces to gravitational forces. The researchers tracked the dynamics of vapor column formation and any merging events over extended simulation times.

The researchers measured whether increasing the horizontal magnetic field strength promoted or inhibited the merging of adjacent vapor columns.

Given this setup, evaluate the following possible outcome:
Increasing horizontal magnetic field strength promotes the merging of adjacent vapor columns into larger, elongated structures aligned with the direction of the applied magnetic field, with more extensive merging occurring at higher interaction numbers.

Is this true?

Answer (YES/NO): NO